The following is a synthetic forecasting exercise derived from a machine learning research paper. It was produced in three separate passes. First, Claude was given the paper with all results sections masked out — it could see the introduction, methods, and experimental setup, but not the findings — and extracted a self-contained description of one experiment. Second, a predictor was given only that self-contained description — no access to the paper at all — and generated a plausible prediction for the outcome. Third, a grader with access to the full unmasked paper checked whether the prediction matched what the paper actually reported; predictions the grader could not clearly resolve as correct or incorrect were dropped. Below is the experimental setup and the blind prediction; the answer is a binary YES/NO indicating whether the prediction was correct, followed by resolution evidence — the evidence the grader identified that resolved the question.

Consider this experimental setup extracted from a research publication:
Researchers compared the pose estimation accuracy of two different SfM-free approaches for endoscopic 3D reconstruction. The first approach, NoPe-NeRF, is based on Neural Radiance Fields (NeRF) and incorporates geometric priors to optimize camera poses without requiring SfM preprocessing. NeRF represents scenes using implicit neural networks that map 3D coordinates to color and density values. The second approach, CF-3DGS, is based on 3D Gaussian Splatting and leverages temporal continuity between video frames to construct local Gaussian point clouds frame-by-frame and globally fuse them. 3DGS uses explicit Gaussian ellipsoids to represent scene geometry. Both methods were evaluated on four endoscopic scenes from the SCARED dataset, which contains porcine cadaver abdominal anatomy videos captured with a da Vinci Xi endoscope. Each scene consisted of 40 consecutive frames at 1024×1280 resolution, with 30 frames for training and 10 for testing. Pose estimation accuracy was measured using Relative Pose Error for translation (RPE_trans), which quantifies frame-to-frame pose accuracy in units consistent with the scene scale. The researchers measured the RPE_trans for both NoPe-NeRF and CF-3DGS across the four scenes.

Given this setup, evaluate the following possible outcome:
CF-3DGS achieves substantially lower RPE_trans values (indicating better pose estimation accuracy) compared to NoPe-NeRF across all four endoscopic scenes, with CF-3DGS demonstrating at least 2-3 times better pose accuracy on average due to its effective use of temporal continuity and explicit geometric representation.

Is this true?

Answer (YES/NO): YES